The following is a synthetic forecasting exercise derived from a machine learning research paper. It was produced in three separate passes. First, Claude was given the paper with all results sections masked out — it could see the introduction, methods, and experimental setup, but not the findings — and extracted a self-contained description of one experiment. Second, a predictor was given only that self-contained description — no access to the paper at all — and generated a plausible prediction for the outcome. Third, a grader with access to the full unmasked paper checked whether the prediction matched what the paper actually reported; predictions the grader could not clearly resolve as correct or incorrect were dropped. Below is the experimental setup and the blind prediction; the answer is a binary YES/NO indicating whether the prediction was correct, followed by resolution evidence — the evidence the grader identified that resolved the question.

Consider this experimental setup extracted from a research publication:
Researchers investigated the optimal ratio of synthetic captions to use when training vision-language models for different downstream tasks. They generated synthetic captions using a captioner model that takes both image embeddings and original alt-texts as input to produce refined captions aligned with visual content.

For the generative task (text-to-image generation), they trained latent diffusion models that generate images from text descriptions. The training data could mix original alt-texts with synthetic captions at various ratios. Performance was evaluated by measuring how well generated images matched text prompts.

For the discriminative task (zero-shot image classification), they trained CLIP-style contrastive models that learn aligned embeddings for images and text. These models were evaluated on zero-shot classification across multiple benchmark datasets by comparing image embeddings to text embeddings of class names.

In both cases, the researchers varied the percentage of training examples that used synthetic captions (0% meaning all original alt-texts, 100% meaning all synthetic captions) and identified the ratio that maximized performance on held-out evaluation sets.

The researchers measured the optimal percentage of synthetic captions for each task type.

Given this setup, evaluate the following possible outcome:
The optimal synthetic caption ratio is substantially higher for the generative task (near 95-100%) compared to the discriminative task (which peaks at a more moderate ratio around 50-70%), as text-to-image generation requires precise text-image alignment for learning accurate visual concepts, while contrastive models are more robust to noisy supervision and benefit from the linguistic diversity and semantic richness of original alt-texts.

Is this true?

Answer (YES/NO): NO